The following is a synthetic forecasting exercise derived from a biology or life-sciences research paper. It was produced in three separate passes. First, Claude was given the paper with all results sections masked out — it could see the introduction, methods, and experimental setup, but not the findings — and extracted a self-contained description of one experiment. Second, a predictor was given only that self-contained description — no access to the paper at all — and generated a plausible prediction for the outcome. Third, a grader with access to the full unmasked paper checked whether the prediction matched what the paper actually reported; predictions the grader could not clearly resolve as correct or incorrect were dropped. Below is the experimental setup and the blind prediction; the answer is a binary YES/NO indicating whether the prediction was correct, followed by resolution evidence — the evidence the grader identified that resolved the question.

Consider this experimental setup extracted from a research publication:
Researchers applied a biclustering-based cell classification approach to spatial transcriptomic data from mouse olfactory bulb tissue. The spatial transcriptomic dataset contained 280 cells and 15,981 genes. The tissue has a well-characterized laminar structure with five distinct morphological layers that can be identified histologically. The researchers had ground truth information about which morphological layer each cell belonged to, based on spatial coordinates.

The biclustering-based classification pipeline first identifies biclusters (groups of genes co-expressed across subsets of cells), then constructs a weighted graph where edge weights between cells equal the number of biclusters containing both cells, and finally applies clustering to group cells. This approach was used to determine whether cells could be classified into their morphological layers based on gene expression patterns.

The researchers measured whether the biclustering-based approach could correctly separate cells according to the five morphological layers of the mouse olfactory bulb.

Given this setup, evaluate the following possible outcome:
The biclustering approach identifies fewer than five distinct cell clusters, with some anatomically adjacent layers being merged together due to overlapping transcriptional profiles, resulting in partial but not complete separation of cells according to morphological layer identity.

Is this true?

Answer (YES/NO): NO